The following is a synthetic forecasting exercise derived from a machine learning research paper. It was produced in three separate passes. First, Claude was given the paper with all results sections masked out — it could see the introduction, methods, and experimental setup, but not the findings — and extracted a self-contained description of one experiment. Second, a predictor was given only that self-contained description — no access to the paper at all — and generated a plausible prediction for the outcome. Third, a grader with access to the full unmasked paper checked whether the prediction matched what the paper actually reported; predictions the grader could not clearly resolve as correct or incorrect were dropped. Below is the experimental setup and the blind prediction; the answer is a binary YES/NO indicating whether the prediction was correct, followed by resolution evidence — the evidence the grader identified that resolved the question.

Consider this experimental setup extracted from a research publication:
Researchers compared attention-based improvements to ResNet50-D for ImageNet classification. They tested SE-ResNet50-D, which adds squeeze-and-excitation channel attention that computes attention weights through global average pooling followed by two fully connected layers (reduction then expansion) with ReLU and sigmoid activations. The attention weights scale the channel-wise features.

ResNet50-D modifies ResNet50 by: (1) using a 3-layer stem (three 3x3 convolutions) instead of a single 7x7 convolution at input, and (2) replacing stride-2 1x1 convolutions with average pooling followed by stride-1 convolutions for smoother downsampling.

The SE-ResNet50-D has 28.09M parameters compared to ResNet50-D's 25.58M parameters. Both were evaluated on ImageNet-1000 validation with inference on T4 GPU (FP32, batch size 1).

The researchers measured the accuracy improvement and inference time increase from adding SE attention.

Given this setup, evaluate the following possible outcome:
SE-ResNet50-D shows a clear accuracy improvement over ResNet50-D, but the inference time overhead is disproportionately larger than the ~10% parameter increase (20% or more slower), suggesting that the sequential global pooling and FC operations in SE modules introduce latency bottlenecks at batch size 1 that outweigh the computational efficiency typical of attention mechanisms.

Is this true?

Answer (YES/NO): YES